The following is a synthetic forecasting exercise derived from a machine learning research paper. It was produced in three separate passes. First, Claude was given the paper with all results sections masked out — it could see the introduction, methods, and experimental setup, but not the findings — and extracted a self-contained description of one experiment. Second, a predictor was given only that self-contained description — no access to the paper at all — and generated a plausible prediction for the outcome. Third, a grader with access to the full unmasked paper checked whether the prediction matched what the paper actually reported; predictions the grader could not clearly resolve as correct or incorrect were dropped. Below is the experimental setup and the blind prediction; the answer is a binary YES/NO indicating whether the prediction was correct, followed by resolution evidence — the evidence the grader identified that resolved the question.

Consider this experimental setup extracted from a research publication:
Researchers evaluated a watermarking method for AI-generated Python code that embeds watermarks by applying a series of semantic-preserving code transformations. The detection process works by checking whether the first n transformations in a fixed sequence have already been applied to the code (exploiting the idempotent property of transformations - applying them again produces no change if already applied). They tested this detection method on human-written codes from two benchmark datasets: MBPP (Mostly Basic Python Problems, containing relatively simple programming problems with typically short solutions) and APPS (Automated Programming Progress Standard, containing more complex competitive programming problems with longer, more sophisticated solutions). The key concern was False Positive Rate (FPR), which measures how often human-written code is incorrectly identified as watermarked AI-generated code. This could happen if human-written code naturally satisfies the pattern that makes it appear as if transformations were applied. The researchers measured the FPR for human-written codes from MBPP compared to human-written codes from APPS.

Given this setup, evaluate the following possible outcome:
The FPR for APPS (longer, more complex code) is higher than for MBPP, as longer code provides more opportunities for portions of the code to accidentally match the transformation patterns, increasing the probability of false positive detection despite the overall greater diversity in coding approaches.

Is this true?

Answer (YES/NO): YES